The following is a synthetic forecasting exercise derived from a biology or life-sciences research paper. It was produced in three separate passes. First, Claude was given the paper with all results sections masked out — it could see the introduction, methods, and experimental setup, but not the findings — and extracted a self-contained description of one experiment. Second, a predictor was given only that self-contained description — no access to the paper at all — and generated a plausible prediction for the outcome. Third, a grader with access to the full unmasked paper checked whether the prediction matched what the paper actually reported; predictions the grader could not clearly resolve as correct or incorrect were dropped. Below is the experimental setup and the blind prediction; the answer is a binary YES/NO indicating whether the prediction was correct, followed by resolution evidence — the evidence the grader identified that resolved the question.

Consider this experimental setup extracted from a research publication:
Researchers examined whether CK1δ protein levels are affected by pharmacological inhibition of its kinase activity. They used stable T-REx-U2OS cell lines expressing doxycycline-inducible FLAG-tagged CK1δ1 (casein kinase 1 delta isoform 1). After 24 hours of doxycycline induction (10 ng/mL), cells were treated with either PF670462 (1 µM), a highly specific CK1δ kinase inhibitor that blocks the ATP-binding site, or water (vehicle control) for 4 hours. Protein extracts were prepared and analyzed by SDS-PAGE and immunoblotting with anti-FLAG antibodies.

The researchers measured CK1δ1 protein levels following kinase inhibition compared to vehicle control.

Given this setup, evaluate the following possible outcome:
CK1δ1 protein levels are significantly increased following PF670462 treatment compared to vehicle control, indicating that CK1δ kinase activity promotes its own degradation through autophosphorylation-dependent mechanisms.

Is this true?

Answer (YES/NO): NO